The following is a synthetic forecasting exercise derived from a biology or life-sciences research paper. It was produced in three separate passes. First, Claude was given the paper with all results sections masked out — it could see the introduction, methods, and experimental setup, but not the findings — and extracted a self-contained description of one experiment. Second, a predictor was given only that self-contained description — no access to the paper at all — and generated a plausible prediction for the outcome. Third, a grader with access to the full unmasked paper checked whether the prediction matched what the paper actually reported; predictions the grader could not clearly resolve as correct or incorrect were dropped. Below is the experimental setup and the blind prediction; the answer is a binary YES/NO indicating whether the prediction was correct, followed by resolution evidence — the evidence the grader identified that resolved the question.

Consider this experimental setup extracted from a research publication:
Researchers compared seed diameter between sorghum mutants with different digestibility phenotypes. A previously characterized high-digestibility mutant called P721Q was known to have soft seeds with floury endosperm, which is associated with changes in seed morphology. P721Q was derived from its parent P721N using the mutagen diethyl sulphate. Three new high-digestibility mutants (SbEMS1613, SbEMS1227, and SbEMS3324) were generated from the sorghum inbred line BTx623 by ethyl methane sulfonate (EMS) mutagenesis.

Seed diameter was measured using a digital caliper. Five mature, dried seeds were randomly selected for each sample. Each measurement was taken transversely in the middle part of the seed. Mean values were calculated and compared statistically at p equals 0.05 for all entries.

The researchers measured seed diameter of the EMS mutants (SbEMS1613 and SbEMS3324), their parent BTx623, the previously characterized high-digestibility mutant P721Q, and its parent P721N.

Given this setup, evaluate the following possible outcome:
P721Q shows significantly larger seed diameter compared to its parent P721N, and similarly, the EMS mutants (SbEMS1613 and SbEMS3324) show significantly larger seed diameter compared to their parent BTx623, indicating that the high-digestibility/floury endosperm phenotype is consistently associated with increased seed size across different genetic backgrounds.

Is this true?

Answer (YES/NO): NO